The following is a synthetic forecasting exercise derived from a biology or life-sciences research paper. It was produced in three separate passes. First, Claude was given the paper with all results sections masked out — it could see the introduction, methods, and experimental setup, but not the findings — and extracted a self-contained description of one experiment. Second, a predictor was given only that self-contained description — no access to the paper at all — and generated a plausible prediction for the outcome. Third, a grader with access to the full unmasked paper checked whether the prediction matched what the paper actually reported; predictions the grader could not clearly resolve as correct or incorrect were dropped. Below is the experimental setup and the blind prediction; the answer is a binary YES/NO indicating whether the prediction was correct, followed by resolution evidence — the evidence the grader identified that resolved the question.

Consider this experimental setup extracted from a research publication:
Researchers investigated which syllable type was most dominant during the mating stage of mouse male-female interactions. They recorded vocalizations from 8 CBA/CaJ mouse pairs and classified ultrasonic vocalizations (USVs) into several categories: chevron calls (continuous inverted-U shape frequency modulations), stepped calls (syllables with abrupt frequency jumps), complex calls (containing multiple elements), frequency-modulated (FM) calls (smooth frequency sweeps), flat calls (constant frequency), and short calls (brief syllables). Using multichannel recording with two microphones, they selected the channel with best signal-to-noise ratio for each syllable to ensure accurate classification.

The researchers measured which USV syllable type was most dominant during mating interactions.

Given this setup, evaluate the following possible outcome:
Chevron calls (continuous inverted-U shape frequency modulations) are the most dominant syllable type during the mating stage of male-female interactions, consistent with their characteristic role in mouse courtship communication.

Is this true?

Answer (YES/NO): YES